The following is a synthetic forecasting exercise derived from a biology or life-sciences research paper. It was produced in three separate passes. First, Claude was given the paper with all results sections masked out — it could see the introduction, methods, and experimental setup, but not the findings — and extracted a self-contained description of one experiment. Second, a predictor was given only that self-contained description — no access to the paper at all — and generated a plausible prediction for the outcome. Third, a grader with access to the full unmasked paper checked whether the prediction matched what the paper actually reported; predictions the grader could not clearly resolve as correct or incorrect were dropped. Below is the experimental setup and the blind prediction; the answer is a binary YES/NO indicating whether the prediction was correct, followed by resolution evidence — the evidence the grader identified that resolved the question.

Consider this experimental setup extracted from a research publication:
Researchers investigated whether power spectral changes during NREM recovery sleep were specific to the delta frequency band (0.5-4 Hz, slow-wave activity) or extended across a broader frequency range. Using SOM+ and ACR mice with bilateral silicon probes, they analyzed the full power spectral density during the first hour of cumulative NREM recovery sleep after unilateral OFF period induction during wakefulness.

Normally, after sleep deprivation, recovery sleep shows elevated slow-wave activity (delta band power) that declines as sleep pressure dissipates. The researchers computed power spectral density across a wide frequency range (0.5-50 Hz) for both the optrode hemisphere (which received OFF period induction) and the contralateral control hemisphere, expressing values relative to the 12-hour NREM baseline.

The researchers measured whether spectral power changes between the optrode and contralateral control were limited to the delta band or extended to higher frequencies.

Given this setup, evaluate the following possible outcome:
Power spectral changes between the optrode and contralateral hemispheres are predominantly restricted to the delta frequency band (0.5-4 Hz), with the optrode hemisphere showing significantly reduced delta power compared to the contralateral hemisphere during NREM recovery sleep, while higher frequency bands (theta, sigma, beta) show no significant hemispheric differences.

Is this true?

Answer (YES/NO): NO